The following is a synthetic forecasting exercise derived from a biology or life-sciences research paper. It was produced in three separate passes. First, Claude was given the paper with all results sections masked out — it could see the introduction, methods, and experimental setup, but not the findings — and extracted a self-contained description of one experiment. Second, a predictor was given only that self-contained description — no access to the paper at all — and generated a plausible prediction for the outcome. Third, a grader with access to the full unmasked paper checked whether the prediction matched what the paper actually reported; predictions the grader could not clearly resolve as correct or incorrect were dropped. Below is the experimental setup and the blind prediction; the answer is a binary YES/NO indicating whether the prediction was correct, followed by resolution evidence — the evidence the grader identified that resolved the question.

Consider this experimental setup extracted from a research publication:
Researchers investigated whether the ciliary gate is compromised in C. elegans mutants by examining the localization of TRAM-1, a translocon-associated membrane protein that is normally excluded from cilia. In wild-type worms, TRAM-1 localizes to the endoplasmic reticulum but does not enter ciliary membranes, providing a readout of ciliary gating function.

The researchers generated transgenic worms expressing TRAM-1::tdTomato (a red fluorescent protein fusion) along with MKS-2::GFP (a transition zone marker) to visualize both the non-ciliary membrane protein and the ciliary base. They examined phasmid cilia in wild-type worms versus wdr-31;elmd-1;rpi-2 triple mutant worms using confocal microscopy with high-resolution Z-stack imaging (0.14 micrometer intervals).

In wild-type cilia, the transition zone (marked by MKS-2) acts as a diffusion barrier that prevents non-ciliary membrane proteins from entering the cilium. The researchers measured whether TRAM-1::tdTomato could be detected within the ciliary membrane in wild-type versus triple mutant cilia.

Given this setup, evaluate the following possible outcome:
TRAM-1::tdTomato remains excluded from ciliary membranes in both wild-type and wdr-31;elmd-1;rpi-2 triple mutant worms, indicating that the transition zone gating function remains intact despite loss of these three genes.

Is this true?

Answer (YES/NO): NO